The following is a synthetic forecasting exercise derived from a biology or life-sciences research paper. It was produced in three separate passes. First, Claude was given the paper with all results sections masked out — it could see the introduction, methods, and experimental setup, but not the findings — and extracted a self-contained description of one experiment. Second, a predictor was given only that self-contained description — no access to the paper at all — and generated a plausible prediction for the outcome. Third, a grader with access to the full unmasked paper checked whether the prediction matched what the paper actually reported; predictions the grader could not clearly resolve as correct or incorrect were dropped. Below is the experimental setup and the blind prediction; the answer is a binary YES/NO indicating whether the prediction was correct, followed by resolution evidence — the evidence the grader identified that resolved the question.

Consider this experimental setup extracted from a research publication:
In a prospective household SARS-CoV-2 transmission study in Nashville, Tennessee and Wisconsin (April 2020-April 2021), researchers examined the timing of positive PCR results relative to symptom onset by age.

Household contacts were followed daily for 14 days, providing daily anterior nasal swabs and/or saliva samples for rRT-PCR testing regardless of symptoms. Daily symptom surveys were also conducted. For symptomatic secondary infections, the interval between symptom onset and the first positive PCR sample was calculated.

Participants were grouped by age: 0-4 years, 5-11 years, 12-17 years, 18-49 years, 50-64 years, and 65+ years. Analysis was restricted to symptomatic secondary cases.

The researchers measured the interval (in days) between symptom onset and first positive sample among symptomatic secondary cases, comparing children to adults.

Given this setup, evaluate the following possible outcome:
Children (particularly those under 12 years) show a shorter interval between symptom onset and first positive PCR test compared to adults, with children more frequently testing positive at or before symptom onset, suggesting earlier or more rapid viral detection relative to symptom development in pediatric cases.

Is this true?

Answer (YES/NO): NO